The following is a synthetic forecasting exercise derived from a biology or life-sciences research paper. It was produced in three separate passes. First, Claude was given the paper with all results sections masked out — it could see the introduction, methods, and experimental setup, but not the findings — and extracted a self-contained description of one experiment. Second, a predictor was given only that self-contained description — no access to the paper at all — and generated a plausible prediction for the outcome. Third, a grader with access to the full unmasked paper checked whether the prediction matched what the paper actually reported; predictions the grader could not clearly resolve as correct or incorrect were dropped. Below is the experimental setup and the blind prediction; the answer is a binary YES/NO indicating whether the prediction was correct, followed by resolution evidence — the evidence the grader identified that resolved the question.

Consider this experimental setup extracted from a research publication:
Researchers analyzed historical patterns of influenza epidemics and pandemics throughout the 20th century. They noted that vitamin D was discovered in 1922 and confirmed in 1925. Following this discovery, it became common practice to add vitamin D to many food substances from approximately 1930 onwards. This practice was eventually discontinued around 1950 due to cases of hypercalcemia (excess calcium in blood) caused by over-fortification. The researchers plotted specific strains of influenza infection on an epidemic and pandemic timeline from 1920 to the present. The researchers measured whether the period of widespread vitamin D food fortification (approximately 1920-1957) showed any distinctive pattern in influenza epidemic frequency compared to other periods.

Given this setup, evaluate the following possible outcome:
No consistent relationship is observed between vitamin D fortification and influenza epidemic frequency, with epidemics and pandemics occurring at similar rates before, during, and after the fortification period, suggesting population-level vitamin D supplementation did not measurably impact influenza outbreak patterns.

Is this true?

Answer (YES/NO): NO